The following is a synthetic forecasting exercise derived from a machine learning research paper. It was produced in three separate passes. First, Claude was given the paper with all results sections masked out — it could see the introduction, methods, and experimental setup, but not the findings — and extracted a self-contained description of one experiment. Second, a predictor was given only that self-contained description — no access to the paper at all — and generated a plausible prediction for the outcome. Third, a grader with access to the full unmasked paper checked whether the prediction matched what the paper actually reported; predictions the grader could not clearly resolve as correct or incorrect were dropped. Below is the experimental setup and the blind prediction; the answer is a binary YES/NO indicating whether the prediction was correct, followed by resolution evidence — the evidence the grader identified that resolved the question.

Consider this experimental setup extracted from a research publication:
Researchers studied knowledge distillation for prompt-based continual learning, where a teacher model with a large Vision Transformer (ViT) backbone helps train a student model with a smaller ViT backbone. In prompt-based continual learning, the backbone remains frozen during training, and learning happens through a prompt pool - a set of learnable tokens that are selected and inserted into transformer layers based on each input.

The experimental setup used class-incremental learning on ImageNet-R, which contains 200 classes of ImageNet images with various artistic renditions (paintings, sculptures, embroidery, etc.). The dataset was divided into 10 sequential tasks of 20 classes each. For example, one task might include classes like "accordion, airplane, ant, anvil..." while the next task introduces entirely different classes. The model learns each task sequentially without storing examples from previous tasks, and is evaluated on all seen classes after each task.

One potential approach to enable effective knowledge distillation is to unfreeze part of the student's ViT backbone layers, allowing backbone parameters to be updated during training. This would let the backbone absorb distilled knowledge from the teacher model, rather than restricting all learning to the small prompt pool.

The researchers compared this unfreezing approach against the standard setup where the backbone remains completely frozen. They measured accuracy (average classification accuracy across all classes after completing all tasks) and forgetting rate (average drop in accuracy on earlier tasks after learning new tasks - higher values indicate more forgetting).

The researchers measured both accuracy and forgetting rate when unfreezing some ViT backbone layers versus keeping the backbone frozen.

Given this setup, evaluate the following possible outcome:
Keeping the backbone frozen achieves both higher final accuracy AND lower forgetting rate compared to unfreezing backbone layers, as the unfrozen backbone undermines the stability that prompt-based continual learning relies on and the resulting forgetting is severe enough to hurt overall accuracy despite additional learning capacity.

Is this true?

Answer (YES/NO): YES